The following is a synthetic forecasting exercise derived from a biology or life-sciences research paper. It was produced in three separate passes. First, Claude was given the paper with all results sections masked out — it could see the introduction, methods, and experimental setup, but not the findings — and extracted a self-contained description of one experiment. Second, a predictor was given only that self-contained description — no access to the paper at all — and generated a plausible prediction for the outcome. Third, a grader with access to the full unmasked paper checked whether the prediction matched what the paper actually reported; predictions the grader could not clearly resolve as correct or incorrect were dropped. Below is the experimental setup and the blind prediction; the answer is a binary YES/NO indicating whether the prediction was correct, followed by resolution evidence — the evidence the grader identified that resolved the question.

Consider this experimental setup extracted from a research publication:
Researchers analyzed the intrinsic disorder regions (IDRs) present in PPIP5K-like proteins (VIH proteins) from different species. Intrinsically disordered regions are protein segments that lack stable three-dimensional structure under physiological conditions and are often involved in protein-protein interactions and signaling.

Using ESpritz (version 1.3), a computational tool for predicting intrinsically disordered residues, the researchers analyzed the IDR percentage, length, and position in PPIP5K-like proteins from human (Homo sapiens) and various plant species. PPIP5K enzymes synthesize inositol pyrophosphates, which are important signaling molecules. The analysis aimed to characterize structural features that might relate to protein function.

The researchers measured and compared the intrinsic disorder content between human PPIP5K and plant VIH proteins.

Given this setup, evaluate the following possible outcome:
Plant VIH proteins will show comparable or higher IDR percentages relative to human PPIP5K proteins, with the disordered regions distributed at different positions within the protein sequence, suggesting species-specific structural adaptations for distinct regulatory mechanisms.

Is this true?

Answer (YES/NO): NO